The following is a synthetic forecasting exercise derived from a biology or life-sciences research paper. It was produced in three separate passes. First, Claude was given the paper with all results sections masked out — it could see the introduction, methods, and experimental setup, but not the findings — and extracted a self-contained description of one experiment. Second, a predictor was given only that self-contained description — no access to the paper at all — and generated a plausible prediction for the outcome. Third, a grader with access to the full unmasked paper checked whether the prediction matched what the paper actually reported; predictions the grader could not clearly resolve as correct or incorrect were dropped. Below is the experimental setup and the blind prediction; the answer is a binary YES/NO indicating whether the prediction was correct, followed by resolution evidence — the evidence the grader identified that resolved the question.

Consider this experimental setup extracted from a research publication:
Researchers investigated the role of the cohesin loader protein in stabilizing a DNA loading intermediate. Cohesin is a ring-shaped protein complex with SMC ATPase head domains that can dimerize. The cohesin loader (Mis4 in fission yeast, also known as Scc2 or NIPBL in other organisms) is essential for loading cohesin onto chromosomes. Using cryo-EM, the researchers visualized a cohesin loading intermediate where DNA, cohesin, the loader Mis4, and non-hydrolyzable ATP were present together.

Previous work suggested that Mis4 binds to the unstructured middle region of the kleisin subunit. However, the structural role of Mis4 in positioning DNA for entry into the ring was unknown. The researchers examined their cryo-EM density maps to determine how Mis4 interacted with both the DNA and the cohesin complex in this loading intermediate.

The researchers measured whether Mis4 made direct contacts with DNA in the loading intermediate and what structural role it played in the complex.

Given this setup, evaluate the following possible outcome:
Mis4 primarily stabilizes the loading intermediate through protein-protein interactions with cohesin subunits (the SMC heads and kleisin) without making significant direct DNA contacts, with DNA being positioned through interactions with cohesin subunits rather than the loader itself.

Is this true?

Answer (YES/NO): NO